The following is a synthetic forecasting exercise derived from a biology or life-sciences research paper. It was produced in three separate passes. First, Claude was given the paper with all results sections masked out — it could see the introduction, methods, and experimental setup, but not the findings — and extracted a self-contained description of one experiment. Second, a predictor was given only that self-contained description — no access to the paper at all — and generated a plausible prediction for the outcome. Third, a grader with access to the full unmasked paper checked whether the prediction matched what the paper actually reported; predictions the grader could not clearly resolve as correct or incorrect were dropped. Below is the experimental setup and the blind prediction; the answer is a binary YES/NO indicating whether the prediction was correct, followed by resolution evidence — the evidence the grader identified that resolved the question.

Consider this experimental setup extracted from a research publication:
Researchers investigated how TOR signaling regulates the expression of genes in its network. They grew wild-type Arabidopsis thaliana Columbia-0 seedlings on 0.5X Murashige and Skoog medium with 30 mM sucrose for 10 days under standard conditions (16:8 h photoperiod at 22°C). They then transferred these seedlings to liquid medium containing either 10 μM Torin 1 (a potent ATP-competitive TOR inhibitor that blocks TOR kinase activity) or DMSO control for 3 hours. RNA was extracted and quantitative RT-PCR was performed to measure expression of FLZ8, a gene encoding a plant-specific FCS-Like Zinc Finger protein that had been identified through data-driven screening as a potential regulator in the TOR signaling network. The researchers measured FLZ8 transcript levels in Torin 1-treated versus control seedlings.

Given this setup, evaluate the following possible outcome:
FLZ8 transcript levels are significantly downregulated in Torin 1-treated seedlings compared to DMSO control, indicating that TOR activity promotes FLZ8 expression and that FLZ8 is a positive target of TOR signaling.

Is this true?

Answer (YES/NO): YES